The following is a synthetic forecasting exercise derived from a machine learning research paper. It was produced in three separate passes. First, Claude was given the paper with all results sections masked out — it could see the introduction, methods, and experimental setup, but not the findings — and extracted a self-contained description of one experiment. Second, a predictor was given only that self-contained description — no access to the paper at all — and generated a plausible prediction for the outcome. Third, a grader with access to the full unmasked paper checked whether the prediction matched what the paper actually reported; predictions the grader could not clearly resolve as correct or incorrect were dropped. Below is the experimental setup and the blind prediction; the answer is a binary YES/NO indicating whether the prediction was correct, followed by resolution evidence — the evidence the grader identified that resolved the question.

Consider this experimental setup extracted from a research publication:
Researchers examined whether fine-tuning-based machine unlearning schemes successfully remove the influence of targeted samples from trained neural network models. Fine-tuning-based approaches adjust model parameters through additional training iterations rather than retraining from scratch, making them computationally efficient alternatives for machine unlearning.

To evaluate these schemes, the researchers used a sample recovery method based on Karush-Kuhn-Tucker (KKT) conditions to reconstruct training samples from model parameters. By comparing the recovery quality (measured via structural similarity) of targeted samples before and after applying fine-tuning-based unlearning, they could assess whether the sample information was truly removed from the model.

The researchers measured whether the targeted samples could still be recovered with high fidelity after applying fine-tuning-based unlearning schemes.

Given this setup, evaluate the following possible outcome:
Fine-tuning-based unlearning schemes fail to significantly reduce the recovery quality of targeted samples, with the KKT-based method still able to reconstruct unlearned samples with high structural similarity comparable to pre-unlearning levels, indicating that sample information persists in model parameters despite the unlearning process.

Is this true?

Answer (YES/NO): YES